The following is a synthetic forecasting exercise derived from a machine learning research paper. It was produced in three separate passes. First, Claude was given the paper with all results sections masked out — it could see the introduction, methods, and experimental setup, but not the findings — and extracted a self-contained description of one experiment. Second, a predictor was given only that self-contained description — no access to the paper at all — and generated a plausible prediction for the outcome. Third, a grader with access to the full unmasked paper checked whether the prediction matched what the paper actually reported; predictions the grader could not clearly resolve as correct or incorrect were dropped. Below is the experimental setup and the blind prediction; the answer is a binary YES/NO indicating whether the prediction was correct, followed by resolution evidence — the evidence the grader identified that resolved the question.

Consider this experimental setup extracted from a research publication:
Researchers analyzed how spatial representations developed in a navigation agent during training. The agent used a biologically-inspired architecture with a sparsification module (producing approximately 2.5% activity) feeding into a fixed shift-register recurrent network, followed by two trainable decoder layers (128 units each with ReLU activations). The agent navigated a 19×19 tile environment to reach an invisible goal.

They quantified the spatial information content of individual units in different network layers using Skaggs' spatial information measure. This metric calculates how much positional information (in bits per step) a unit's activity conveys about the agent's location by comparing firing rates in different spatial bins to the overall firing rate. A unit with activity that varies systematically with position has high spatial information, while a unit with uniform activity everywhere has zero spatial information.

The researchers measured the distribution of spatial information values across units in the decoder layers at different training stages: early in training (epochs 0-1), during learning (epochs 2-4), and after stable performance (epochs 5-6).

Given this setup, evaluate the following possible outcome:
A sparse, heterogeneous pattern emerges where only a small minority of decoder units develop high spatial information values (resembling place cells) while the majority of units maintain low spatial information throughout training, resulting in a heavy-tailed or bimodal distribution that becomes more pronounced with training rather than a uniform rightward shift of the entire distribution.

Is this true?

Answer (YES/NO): YES